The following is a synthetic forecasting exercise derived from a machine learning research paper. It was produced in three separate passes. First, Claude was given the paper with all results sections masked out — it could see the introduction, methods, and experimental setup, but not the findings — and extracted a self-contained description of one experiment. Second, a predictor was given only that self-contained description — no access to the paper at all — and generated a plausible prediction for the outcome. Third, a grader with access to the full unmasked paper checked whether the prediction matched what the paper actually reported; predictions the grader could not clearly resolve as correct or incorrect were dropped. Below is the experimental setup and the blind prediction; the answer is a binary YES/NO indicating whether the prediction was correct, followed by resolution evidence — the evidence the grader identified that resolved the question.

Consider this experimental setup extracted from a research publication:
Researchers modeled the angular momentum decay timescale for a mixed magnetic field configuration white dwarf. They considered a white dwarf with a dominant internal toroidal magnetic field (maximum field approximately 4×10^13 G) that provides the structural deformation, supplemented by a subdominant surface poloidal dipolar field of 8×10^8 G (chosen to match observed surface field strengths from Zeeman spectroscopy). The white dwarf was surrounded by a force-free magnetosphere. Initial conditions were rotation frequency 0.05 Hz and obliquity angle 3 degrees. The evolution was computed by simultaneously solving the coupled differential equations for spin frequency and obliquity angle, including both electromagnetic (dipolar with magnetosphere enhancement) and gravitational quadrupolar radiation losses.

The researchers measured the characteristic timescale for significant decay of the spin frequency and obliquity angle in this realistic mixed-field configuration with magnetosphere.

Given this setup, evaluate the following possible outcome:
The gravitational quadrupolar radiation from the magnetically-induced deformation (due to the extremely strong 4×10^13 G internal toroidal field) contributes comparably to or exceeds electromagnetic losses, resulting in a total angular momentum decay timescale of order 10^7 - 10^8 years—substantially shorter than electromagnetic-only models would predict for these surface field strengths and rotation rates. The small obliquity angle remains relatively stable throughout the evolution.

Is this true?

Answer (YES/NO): NO